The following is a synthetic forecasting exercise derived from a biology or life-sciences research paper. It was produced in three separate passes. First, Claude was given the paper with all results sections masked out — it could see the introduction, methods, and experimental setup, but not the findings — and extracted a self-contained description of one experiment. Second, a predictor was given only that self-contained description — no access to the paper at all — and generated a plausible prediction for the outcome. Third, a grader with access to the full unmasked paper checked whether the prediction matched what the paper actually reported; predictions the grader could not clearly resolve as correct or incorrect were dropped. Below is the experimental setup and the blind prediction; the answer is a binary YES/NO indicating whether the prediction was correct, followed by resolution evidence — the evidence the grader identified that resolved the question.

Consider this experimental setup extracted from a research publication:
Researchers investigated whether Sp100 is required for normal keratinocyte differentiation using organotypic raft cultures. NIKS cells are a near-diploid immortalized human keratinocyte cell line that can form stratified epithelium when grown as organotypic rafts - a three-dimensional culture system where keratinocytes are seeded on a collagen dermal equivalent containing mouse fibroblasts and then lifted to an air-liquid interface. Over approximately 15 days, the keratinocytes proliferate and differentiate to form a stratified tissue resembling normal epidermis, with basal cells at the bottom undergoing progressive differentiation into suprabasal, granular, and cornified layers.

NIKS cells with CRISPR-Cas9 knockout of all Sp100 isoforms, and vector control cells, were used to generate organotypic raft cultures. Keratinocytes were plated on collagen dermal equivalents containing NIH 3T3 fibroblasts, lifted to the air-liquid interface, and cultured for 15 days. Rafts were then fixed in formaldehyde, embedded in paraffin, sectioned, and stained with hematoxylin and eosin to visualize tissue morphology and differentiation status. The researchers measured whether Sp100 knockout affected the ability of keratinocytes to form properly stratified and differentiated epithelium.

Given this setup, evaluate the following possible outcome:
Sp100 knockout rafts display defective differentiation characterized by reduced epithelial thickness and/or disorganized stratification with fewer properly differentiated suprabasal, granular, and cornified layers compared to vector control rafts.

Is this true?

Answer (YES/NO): NO